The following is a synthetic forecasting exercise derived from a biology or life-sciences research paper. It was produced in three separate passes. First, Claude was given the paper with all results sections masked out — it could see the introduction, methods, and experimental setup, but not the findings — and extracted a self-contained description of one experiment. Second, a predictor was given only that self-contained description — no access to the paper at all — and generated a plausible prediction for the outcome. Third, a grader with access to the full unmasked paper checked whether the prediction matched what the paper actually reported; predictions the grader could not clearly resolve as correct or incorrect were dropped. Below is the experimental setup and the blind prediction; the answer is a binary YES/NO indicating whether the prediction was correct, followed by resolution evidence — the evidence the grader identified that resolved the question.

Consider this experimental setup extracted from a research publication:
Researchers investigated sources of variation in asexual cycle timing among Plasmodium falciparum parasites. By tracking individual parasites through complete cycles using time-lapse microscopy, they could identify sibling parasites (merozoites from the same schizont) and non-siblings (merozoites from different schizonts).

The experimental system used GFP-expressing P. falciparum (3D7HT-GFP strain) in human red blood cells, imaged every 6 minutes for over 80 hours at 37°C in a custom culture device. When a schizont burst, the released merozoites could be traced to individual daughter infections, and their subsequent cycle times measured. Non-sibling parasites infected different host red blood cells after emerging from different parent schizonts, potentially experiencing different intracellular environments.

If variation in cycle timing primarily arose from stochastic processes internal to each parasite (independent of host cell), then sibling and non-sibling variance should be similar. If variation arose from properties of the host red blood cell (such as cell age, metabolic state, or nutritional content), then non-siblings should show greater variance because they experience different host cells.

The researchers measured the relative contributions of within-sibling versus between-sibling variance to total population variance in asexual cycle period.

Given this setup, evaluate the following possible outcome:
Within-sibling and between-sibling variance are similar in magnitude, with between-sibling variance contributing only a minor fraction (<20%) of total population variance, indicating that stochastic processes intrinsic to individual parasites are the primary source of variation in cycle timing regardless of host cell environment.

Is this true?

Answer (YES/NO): NO